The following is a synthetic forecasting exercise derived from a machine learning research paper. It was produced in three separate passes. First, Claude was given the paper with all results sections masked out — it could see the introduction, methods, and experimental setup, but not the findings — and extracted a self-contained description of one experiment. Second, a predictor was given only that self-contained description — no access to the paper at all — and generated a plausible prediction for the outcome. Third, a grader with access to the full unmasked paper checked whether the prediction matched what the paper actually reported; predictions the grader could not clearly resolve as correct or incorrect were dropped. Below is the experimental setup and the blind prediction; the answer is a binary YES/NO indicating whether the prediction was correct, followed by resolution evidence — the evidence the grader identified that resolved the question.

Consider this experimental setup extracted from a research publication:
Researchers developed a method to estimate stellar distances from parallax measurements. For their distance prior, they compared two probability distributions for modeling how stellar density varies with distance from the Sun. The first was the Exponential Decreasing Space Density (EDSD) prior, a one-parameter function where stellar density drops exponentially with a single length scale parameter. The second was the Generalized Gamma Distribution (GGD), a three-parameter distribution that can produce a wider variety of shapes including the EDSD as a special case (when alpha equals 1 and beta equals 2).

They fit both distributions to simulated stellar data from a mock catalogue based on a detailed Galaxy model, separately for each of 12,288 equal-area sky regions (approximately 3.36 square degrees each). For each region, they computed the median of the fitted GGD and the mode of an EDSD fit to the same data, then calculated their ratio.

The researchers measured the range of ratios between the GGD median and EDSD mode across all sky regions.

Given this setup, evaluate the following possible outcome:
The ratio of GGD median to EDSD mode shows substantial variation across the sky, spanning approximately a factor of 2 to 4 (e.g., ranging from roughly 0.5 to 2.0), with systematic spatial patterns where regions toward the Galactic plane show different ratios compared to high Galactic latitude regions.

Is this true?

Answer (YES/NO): NO